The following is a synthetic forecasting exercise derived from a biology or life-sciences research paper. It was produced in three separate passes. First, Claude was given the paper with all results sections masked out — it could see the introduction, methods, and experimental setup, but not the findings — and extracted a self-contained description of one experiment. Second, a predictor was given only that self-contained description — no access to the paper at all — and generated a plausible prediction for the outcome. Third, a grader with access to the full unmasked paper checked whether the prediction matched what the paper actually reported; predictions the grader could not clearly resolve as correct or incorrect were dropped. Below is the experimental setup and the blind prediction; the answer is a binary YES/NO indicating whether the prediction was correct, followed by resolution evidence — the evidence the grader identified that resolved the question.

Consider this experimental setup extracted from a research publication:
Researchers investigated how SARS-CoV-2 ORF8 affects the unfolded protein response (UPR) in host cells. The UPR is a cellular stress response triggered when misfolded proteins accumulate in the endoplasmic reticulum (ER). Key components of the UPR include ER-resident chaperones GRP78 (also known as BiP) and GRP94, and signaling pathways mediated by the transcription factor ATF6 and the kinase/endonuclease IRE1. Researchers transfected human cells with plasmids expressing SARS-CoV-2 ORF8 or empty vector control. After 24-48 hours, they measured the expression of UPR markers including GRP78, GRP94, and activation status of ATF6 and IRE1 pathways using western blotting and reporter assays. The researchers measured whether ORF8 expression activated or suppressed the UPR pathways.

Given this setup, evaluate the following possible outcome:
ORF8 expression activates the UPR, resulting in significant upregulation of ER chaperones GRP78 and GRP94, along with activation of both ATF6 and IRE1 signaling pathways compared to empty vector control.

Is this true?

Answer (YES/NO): YES